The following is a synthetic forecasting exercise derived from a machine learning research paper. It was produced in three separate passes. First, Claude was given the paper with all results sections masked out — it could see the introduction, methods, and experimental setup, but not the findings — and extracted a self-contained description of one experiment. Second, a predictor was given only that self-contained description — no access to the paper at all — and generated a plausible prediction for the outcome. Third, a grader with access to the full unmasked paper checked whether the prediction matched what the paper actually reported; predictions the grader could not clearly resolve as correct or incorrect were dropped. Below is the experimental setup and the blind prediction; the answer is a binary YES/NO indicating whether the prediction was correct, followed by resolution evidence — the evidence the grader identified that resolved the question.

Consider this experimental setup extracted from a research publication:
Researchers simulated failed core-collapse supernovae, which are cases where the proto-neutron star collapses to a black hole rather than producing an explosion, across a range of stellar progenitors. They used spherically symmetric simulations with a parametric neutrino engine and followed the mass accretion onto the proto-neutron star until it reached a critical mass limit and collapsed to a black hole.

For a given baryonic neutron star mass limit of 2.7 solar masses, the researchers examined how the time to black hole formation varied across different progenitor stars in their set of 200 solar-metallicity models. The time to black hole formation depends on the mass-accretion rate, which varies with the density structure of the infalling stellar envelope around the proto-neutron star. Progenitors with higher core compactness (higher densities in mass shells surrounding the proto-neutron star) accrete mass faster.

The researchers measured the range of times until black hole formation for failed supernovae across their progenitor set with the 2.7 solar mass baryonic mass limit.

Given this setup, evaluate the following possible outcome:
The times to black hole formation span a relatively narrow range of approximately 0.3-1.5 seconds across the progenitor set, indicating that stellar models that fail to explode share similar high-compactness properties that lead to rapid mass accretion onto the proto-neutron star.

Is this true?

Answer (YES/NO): NO